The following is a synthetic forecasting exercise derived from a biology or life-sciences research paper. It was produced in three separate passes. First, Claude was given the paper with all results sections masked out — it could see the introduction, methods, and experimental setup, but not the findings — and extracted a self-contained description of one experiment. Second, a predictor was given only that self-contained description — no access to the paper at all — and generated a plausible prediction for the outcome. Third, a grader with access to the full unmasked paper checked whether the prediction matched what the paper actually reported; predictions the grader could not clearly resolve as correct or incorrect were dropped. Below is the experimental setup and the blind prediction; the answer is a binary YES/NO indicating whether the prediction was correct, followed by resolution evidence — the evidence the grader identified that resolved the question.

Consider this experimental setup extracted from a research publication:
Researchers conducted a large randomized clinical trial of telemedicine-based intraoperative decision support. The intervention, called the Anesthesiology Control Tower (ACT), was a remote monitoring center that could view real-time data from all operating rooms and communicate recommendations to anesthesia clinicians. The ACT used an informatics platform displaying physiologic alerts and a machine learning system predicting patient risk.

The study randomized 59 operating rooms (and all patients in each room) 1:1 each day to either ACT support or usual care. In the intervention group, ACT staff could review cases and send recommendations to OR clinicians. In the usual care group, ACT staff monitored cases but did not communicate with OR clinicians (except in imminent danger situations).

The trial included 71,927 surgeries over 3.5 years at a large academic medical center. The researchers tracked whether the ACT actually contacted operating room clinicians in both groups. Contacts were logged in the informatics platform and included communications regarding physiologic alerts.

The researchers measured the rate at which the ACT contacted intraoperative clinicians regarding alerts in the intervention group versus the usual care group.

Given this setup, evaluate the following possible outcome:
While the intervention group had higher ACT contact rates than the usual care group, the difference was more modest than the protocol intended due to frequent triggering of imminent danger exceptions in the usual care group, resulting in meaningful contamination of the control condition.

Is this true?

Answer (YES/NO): NO